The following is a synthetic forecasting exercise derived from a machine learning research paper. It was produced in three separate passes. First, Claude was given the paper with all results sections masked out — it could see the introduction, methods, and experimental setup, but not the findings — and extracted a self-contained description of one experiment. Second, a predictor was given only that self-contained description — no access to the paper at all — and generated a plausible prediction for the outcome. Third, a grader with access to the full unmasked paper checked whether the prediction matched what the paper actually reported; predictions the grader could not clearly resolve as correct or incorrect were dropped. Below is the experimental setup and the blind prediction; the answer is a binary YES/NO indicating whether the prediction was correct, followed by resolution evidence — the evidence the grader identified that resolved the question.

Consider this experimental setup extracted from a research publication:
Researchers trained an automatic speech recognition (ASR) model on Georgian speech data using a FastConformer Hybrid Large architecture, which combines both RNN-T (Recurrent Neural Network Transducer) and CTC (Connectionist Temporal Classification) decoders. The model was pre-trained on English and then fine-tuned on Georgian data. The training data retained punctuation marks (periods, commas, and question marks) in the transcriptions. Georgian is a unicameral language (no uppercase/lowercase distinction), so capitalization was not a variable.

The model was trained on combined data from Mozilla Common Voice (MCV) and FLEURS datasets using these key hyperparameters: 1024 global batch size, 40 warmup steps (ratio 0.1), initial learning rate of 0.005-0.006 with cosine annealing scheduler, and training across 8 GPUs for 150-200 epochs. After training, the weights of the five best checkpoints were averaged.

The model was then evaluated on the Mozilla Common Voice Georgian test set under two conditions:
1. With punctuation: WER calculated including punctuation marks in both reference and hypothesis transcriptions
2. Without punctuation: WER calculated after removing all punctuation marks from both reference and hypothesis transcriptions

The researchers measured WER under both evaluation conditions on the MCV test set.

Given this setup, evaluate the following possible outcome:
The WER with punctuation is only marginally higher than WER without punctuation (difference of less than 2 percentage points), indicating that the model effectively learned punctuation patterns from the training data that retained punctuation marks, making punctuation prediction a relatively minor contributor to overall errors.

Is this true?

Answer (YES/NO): YES